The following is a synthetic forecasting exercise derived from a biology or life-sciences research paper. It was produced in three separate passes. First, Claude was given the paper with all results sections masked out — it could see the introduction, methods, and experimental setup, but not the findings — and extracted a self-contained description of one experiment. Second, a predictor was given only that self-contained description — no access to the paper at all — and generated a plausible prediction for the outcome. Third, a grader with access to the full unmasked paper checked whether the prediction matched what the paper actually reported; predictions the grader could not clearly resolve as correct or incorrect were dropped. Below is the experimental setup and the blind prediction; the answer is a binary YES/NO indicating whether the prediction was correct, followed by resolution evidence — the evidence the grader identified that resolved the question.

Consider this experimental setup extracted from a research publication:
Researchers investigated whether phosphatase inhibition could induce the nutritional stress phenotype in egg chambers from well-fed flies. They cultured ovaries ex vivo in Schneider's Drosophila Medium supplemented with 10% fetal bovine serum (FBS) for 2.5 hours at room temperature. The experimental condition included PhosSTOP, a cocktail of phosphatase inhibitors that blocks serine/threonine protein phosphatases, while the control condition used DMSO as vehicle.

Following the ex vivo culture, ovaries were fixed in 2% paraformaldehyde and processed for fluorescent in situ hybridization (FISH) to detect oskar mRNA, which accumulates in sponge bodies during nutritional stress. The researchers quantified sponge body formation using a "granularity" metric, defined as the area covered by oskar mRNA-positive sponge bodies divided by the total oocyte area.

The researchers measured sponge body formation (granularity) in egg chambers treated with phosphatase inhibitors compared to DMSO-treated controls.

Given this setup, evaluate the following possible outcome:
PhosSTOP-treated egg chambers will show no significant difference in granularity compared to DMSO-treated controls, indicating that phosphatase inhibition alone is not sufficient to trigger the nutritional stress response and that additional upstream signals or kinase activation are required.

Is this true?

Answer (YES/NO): NO